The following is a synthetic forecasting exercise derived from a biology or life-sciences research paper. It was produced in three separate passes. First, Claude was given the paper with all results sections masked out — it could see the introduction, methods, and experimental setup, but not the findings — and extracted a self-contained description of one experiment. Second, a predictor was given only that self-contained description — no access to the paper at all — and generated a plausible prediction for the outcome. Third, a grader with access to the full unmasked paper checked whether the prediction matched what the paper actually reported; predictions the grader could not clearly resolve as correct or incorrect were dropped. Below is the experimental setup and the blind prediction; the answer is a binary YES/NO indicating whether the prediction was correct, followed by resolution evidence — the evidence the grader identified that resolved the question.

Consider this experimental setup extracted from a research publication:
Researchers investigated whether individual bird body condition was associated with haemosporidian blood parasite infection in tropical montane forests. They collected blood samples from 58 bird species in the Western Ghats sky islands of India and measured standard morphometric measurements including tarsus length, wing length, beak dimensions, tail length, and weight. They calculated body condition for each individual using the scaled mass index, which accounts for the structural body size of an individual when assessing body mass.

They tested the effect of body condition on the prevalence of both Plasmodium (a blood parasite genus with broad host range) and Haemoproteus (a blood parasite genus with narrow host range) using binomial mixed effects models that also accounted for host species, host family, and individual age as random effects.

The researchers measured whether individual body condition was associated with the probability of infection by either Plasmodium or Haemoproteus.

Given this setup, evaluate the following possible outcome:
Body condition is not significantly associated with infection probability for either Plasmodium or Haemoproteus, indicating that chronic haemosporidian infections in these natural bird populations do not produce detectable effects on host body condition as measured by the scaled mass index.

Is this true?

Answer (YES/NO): YES